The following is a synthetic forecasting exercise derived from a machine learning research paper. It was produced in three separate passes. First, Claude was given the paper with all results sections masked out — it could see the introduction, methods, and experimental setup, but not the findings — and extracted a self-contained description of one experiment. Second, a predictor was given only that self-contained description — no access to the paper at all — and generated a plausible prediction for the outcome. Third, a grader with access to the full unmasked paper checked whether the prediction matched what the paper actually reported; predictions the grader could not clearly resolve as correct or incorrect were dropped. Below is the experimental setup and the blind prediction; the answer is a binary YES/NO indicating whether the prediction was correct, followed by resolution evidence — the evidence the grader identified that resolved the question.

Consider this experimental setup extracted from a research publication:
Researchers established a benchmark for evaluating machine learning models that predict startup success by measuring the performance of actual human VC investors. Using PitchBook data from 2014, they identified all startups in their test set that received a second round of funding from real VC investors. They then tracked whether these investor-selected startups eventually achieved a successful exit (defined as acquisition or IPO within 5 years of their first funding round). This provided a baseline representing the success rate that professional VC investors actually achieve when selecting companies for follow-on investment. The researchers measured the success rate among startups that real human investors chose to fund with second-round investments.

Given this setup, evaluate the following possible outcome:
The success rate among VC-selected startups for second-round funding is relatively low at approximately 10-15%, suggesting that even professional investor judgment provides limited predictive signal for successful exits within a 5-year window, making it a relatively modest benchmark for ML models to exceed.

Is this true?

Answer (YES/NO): YES